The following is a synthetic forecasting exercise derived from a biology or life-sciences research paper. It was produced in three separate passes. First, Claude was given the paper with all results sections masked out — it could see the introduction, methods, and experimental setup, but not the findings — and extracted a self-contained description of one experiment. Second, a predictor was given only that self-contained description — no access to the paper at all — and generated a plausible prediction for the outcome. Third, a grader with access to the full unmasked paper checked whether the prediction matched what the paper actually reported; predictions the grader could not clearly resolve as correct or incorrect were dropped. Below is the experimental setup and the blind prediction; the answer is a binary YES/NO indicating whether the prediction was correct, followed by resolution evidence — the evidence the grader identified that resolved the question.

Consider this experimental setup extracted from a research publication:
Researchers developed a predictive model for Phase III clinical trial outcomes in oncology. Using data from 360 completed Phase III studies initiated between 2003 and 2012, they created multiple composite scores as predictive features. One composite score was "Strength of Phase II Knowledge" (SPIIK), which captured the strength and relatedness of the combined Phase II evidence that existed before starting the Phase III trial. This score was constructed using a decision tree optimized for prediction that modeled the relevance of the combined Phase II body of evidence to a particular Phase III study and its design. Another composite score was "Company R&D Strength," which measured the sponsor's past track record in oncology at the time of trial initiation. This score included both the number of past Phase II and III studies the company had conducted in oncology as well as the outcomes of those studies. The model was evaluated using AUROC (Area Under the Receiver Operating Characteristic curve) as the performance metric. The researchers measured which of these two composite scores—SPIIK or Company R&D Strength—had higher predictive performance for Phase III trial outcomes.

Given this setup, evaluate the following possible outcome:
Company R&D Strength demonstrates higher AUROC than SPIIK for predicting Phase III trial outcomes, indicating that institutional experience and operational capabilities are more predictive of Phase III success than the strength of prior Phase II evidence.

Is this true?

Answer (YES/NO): NO